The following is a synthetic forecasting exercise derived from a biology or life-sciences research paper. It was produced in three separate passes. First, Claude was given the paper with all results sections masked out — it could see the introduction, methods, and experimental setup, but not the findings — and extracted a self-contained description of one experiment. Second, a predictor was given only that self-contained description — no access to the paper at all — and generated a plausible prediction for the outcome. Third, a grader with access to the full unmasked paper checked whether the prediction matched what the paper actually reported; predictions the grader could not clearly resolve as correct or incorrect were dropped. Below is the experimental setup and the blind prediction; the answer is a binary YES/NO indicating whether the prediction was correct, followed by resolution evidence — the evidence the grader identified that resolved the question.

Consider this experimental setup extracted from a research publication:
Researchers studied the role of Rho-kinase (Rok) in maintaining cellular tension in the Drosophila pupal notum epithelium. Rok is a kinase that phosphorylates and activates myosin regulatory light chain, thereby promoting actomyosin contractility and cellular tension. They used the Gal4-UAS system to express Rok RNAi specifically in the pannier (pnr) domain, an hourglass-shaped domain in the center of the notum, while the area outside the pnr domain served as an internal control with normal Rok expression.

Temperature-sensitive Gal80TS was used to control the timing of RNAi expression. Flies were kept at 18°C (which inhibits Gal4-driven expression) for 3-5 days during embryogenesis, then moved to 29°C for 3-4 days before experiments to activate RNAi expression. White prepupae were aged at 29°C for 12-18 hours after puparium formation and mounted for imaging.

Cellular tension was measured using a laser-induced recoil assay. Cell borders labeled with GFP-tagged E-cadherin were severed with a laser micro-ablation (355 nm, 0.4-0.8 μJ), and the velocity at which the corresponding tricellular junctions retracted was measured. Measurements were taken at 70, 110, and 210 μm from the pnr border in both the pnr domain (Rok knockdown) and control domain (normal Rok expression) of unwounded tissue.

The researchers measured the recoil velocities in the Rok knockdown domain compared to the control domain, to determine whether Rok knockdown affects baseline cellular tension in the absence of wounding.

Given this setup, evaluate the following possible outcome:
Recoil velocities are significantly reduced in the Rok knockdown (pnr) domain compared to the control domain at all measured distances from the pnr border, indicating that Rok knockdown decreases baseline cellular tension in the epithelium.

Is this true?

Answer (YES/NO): YES